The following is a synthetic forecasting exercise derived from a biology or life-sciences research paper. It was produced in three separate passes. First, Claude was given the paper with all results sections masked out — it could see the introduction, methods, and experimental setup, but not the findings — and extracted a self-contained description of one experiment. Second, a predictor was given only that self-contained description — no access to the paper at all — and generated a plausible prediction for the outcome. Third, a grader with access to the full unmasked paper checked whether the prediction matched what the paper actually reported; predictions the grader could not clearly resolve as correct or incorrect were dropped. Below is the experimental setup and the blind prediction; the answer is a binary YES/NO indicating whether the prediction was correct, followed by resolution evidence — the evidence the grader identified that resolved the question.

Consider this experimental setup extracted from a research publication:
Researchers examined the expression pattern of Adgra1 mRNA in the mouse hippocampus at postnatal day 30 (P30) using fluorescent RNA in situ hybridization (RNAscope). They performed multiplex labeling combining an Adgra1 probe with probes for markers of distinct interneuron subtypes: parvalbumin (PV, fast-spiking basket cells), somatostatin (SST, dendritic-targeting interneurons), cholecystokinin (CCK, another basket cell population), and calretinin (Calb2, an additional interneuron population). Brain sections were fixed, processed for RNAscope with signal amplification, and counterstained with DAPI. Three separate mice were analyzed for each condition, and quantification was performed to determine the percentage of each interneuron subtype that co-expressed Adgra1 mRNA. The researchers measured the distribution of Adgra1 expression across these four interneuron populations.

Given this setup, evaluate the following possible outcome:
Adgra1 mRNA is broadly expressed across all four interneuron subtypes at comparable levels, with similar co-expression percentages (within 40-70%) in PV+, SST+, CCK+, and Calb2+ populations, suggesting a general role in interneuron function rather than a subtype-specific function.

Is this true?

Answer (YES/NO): NO